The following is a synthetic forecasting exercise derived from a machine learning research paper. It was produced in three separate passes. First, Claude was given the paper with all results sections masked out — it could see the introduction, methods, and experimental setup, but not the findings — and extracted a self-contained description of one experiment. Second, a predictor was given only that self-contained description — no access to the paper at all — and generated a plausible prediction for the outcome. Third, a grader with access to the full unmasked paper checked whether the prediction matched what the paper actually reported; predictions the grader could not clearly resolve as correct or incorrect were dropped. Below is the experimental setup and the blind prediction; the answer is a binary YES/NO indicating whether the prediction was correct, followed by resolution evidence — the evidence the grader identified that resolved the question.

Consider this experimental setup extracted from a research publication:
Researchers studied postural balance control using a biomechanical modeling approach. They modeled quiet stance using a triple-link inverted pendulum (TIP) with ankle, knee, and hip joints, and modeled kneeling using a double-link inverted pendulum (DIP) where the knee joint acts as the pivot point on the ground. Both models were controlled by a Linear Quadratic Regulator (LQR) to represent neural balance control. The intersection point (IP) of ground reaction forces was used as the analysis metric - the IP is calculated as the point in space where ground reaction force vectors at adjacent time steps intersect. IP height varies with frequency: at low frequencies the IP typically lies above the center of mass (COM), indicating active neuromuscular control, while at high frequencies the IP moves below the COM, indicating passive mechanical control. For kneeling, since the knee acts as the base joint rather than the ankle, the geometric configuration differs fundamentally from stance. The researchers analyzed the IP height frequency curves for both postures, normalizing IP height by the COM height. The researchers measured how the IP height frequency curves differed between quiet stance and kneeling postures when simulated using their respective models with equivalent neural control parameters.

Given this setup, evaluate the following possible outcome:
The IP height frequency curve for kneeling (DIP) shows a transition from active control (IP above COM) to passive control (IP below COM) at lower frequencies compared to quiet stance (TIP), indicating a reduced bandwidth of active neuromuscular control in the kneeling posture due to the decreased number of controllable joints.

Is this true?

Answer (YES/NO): NO